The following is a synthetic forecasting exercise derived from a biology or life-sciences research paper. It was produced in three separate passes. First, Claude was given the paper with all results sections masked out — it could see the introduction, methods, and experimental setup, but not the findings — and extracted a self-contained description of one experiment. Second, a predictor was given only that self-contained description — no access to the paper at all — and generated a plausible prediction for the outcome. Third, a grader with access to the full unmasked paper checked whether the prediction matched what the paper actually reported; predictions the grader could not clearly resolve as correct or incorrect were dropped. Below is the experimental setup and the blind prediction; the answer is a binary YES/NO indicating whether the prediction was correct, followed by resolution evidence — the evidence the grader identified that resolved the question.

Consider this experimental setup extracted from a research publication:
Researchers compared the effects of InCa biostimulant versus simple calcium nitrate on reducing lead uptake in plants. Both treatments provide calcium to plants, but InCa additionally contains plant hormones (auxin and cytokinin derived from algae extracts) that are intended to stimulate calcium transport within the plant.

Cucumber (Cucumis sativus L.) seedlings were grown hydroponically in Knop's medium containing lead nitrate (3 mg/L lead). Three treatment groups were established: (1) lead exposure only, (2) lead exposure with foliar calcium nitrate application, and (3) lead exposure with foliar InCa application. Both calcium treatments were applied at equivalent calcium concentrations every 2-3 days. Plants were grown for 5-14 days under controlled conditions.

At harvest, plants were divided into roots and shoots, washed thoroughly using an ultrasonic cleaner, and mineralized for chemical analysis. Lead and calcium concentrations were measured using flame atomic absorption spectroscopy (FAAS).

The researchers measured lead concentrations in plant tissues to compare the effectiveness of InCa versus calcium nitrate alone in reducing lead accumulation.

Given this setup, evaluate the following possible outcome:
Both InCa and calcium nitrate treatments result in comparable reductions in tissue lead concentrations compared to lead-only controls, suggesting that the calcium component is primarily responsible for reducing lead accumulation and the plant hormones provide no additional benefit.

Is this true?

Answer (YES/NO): YES